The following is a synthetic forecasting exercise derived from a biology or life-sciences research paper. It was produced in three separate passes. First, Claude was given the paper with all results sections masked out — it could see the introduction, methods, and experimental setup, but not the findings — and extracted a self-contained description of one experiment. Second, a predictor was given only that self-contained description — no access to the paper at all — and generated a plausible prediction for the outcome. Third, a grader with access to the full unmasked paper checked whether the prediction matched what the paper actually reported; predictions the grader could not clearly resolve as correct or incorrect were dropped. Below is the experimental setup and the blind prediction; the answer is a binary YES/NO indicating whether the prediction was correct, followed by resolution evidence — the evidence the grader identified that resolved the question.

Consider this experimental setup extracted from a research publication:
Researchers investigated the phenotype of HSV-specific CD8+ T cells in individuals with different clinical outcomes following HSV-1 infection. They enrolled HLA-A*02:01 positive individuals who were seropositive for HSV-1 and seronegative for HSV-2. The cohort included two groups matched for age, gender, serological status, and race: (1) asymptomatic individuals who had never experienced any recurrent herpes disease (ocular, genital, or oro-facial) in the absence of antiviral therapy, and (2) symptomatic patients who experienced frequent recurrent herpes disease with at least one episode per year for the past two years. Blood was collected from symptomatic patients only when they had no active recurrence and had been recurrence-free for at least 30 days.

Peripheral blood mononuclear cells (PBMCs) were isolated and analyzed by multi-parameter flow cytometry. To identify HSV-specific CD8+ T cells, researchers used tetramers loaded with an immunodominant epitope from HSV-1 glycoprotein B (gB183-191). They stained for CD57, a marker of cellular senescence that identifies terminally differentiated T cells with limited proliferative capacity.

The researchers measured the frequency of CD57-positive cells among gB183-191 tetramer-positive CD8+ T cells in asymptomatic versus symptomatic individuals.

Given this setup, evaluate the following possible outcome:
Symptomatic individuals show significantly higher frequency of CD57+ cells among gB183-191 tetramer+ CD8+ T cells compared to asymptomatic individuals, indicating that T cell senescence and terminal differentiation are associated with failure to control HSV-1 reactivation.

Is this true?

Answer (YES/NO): YES